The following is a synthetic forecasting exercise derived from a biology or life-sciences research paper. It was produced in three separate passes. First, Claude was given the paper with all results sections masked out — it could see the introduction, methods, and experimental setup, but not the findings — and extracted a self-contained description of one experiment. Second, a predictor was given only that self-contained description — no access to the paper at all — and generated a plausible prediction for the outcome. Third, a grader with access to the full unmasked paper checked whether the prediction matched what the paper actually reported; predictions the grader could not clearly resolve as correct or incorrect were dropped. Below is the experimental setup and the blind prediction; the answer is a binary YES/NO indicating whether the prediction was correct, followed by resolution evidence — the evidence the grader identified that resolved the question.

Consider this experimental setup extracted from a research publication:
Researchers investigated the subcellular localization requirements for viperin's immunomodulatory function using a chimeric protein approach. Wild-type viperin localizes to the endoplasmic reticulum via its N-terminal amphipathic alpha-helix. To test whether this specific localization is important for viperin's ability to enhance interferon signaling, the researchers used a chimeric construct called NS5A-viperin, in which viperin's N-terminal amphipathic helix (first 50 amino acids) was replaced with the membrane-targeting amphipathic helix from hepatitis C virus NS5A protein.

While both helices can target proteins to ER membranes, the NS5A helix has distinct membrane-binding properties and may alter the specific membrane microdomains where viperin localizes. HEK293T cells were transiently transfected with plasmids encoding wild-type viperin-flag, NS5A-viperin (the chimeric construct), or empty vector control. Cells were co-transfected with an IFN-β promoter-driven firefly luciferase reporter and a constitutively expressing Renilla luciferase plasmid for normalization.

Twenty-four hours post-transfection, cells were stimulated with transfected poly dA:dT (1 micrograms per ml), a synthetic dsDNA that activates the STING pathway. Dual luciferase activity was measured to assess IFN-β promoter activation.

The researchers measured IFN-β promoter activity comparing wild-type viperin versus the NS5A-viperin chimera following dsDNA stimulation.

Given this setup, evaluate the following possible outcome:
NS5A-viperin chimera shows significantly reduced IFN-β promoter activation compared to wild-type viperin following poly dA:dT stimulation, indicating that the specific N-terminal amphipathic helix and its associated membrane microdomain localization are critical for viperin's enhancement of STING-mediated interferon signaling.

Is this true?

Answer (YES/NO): YES